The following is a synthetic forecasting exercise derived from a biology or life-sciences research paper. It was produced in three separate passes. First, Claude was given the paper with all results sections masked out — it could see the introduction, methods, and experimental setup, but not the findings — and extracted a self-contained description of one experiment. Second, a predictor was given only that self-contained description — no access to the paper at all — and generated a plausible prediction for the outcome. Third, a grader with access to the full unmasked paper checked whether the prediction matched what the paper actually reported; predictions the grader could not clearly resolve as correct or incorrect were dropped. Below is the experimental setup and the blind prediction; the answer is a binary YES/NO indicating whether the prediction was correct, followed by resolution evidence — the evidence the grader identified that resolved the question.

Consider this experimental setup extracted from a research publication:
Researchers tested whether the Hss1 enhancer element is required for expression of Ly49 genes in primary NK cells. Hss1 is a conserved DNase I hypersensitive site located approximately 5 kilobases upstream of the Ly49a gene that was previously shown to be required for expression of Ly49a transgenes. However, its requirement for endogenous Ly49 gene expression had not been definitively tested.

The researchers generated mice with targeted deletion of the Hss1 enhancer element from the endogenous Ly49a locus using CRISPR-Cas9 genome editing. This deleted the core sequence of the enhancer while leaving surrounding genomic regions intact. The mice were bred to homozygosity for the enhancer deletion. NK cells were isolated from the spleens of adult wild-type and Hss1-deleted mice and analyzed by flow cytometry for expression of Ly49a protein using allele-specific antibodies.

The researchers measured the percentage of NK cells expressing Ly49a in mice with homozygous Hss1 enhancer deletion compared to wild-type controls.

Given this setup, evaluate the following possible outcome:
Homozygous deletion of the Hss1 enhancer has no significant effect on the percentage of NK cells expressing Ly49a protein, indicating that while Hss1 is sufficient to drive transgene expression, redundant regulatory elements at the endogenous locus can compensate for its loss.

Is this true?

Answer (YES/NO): NO